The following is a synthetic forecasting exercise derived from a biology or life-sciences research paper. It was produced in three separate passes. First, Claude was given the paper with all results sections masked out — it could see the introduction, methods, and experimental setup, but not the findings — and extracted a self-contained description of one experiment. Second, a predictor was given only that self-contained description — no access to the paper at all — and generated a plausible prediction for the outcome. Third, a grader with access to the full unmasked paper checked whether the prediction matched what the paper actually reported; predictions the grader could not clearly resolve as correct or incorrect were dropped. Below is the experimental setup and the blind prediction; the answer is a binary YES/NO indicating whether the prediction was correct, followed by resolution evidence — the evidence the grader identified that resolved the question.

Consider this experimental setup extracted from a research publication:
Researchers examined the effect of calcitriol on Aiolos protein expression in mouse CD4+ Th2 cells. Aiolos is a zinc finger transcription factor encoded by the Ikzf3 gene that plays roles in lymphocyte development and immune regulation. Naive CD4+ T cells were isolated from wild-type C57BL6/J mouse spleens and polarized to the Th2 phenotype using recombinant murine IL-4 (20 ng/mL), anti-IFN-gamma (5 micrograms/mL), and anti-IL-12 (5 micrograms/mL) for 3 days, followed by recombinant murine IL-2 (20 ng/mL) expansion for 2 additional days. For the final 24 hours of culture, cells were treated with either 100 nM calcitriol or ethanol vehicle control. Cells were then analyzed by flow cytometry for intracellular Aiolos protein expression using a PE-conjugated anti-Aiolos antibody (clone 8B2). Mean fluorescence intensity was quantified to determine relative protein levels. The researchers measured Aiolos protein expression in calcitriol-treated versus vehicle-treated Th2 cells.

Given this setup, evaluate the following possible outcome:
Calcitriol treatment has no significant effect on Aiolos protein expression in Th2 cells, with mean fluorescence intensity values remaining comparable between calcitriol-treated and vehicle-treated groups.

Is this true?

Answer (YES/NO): NO